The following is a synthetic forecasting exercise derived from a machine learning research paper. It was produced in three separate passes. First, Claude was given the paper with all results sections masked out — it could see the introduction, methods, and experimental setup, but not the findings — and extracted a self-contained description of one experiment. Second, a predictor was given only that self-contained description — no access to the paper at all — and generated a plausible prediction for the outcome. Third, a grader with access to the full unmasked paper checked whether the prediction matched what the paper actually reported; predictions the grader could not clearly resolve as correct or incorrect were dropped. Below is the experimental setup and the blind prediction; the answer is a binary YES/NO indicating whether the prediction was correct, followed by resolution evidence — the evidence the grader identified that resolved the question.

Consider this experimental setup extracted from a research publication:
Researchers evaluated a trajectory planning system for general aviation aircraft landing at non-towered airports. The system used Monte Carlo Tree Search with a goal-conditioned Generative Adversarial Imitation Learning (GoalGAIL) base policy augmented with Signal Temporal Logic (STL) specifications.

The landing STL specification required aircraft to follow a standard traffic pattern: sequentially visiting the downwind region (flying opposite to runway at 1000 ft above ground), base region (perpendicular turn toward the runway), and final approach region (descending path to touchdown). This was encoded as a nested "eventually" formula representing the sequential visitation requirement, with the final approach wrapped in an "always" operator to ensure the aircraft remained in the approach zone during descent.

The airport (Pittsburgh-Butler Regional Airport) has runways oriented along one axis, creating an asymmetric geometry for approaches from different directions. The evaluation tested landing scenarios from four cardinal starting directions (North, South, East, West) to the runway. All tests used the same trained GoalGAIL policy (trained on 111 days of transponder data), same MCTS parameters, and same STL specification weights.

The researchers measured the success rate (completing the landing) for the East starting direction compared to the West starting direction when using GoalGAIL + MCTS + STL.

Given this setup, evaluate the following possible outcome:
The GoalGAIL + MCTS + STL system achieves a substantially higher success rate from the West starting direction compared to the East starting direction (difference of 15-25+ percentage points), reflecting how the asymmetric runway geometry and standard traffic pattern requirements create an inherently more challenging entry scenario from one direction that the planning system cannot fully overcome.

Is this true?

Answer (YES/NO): YES